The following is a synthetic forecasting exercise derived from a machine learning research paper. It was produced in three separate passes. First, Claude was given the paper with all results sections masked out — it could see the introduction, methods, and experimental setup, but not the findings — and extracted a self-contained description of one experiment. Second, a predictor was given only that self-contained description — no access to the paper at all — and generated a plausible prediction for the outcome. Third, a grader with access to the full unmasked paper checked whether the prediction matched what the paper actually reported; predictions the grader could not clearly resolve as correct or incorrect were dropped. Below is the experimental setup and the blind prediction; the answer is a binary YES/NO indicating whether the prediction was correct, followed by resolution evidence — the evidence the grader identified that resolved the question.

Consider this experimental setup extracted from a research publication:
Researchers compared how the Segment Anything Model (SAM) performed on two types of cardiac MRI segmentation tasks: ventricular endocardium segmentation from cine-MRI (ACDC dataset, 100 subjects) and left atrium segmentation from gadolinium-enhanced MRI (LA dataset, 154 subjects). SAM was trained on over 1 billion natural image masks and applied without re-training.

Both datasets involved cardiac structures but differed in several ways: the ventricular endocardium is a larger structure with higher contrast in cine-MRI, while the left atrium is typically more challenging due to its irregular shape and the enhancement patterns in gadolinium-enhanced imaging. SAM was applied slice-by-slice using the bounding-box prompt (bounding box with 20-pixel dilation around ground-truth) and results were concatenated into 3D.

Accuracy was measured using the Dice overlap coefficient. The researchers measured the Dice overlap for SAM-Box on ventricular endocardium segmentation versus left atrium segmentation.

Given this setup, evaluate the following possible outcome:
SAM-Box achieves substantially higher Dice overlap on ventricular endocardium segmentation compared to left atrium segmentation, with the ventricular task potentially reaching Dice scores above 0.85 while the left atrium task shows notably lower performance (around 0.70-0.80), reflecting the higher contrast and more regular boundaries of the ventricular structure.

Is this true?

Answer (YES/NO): NO